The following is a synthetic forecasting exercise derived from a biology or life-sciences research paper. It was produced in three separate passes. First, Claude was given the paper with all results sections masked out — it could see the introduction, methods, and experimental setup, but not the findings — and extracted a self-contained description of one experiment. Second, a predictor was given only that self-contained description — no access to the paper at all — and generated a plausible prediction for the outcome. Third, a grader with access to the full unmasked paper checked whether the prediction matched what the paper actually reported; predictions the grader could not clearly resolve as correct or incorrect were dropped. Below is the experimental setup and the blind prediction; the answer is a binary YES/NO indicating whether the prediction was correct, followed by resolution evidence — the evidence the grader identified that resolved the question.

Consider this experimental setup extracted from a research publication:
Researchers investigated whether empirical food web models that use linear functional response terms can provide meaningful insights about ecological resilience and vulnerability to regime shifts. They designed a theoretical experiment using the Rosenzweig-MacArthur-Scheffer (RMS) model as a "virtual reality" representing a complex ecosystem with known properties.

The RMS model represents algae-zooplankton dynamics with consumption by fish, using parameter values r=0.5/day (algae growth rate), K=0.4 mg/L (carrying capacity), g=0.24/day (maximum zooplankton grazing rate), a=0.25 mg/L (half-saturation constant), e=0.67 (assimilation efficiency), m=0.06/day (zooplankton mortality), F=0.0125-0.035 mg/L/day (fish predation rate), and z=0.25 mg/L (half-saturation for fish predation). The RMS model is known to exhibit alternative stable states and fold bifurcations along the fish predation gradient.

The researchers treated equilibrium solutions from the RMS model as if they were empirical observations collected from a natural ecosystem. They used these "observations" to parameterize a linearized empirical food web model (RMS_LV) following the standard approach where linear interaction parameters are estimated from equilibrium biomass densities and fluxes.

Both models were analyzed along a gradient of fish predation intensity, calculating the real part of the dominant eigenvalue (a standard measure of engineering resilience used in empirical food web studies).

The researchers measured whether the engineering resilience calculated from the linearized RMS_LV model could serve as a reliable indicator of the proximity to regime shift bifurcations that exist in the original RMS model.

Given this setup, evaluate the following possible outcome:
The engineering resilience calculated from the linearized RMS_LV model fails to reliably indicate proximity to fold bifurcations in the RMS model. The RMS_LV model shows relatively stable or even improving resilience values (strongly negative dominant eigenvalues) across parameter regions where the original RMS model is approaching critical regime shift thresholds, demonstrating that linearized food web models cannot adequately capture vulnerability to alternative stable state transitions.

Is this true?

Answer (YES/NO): NO